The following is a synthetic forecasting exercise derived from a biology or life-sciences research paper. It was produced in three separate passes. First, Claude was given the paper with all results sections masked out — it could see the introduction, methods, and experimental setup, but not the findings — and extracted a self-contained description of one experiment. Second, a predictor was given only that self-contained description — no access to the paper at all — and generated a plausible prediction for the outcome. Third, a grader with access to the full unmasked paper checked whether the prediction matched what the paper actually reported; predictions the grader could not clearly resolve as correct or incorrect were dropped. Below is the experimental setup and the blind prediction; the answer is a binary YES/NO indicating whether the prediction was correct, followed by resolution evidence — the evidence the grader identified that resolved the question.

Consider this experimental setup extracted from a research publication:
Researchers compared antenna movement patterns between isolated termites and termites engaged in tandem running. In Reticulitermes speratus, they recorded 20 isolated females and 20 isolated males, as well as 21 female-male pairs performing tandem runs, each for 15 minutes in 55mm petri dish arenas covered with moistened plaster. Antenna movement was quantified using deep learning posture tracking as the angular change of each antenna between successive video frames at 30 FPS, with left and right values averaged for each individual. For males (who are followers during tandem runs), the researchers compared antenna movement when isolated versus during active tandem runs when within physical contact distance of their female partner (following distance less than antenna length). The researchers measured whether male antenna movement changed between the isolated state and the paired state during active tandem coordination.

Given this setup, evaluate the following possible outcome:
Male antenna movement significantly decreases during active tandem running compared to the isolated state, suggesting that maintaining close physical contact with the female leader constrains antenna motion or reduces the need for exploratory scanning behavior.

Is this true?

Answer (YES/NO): YES